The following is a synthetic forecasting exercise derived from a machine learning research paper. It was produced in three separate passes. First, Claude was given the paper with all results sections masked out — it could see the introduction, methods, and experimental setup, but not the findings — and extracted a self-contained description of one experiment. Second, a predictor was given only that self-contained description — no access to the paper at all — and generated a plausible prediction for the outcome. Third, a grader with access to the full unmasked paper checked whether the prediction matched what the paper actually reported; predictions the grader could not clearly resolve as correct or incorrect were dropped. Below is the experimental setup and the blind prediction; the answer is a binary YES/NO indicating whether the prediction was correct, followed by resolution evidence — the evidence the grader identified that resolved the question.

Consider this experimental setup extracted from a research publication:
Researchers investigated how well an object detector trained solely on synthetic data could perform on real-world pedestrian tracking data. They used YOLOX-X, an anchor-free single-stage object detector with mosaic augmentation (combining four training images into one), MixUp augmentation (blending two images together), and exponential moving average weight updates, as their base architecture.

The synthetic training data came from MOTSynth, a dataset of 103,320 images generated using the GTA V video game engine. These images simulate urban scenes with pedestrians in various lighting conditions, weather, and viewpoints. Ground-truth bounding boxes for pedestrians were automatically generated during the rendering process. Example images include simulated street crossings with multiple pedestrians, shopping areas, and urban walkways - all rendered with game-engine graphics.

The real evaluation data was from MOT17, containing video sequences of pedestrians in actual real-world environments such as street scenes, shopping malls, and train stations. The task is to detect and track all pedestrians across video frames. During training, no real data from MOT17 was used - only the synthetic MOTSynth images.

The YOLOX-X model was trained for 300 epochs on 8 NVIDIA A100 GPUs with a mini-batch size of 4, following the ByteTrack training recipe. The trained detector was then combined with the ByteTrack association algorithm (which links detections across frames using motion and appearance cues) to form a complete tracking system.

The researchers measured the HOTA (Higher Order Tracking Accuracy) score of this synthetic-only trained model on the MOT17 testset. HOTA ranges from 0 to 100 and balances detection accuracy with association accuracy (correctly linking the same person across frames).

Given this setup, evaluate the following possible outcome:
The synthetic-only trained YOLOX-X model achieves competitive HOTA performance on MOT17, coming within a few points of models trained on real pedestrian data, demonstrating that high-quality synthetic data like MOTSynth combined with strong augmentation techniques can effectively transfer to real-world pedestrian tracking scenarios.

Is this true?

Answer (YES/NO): NO